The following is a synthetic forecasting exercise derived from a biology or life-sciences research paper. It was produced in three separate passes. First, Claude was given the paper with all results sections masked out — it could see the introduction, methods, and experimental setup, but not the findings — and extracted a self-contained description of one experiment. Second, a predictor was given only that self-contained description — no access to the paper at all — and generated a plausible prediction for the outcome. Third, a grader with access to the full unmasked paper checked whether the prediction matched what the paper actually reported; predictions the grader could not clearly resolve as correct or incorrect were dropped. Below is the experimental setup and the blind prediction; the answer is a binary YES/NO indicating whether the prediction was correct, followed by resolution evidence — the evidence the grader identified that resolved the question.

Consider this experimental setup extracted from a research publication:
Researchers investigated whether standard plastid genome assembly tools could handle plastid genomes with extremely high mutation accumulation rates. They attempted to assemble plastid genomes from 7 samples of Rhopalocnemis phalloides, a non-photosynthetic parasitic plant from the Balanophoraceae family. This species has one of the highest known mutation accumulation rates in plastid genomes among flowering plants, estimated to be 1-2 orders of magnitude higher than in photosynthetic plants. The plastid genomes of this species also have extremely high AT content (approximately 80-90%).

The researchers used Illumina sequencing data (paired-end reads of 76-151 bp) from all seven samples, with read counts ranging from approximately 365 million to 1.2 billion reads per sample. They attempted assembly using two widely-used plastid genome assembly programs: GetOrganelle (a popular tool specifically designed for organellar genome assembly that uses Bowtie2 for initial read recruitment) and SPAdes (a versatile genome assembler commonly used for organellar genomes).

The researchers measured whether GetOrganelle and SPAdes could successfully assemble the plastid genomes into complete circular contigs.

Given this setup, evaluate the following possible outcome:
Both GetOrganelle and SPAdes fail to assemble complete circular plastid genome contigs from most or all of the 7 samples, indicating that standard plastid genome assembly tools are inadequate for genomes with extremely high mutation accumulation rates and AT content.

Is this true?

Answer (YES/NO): YES